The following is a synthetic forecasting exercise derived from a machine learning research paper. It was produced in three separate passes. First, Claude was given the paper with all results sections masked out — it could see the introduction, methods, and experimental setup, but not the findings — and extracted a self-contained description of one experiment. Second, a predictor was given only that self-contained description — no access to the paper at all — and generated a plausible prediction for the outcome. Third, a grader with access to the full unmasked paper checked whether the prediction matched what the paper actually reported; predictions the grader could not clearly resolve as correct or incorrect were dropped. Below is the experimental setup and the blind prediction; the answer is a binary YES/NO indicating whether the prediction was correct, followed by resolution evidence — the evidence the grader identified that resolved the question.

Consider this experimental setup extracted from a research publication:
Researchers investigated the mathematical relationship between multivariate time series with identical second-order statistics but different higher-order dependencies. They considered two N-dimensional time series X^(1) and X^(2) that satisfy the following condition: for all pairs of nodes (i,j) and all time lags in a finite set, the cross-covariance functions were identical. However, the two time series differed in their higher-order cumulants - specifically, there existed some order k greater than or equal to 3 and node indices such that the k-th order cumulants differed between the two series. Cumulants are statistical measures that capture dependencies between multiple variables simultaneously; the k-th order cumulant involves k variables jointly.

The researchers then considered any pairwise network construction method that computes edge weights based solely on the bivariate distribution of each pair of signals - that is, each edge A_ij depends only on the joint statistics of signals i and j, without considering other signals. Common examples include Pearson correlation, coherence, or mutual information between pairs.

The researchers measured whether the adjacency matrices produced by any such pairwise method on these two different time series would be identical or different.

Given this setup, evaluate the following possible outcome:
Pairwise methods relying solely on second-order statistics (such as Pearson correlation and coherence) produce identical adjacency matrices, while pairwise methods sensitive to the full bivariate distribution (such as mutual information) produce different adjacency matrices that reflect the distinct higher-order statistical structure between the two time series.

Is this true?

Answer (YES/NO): NO